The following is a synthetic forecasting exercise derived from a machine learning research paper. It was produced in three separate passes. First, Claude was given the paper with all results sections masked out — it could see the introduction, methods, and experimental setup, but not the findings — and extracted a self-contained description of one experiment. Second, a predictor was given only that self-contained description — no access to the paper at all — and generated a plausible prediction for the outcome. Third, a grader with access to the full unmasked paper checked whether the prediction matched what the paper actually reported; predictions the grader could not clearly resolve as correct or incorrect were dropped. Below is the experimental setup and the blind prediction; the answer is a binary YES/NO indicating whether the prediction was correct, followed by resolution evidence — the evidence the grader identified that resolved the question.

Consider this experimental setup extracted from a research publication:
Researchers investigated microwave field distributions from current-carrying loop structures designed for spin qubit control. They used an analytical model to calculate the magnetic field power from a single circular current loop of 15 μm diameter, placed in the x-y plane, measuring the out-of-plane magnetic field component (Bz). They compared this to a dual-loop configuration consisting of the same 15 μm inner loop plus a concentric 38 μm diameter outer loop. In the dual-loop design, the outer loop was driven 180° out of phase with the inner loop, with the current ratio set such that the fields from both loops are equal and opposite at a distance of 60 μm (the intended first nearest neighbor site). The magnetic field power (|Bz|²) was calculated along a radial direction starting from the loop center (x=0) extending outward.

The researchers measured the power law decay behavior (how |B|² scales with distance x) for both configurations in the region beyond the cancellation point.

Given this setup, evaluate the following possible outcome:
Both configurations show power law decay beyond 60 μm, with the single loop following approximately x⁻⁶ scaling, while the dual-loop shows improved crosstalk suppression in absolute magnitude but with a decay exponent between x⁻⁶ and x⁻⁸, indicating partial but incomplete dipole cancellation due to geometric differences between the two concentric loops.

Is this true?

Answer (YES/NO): NO